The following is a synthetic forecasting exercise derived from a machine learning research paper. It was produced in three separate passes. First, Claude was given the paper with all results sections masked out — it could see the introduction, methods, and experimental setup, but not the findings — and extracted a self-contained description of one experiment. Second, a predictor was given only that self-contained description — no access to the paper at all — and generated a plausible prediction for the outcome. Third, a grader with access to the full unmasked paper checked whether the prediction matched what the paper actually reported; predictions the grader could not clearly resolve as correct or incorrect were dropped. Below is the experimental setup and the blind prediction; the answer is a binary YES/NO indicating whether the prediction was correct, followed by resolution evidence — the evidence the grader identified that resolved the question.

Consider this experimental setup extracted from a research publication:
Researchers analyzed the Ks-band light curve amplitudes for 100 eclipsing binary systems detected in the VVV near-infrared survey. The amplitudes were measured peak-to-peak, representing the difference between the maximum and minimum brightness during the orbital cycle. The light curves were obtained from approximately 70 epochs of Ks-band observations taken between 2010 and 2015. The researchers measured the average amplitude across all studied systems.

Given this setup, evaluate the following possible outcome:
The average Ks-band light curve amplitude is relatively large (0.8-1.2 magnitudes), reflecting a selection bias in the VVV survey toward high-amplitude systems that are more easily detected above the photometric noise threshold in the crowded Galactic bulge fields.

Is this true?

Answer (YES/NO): YES